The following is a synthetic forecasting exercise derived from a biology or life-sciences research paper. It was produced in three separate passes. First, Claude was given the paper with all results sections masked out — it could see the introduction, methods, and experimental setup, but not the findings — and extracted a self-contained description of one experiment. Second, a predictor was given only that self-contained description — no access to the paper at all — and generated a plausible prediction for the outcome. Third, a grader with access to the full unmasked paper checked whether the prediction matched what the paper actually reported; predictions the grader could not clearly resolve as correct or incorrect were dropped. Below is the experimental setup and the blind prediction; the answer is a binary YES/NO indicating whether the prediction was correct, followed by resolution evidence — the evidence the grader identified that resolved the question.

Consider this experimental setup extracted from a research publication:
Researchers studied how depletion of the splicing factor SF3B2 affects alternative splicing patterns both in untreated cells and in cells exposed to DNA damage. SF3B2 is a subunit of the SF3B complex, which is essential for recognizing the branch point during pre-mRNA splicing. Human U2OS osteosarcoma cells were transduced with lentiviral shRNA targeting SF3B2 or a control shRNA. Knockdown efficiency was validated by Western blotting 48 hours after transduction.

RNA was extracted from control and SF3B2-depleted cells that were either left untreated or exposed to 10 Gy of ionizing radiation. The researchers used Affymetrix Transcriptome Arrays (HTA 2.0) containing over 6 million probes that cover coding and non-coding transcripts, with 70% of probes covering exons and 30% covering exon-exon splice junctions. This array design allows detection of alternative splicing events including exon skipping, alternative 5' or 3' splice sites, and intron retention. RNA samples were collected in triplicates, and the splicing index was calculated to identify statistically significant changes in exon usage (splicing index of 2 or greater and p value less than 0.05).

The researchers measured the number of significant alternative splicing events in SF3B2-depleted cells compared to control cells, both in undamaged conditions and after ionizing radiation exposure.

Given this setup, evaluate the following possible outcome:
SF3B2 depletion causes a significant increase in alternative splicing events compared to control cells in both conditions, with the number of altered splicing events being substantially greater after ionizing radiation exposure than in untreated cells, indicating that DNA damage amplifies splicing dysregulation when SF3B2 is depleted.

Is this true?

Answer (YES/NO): YES